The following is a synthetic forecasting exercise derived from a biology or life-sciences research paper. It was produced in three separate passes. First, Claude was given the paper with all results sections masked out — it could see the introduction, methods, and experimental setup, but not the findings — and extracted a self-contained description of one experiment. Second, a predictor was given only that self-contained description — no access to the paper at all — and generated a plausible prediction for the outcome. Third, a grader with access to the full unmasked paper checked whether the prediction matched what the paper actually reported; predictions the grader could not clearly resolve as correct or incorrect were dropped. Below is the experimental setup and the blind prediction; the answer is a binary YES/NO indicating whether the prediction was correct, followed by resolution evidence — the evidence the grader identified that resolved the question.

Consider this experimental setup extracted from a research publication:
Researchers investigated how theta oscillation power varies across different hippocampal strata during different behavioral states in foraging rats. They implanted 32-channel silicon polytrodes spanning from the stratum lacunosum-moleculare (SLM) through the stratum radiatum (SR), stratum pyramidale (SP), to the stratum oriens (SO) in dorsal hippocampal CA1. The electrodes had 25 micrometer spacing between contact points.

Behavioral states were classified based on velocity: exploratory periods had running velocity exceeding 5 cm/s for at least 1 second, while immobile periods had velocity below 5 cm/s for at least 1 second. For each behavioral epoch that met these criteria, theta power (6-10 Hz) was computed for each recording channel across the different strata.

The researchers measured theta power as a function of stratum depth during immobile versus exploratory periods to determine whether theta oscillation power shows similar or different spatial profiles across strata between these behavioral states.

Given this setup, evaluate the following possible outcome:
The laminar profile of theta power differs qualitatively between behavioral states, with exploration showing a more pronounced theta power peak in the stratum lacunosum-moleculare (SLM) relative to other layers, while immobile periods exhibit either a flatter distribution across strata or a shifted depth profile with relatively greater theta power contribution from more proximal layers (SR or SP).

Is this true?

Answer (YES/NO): NO